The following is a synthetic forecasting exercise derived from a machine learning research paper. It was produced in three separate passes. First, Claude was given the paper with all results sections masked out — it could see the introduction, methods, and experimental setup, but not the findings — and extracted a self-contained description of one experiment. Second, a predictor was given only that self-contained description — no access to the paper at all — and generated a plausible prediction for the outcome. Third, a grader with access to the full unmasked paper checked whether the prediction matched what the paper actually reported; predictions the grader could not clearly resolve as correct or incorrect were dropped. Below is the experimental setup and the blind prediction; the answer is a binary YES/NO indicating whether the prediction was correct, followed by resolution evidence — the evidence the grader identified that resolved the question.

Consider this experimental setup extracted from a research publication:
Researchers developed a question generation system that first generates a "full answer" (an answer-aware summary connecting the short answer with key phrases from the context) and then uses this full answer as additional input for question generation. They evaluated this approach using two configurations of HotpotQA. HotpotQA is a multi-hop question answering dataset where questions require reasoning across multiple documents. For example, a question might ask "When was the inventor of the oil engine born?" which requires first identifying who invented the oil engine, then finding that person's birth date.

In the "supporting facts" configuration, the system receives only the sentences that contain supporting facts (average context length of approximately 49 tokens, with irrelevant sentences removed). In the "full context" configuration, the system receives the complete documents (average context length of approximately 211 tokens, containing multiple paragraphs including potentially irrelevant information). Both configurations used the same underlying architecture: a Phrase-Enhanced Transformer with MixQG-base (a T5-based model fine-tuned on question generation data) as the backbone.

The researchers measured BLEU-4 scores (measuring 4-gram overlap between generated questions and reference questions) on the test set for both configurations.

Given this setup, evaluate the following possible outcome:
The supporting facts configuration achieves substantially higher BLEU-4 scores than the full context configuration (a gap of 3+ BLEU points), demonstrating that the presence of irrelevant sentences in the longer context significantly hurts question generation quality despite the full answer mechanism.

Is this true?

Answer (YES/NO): NO